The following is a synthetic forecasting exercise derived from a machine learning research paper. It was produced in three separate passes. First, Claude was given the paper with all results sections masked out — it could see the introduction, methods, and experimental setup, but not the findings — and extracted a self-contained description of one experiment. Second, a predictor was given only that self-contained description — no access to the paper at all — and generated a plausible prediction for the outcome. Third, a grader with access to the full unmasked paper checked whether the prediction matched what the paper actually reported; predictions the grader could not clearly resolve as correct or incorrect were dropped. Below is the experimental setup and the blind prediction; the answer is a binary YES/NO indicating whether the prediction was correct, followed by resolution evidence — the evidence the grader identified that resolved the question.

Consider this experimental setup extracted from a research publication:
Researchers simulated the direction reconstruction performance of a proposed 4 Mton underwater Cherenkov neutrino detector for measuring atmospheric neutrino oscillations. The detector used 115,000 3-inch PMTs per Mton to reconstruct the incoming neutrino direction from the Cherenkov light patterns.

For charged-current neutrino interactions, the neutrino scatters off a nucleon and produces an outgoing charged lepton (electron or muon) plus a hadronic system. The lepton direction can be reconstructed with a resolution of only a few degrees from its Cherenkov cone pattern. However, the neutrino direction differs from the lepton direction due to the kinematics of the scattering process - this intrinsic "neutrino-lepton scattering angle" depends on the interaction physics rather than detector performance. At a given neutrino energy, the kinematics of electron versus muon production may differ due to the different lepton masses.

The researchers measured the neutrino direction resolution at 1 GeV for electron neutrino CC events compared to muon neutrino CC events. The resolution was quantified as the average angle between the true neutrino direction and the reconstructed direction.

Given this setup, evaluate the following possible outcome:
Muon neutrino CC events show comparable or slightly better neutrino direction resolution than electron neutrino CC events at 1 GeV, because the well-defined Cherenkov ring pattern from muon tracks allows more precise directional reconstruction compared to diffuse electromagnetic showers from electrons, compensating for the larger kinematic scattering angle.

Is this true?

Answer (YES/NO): NO